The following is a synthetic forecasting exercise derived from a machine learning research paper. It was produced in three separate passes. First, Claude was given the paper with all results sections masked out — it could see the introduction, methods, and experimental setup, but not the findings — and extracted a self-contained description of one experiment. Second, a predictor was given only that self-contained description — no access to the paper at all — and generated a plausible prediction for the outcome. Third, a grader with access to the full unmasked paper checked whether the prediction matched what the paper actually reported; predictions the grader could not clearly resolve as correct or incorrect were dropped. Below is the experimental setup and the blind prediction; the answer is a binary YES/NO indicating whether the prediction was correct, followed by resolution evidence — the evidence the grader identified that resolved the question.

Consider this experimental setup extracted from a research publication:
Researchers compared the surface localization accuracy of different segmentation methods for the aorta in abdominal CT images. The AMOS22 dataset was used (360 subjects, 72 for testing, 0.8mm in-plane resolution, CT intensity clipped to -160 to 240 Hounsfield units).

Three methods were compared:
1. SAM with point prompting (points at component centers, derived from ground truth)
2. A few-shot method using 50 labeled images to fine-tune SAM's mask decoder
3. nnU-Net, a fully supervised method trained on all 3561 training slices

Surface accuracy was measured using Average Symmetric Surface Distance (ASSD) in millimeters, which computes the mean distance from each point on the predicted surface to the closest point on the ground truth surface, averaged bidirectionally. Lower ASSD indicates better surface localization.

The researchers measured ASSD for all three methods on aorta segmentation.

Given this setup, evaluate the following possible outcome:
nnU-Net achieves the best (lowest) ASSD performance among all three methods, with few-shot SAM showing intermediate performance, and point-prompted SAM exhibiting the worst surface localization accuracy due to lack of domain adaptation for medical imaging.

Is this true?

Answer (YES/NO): YES